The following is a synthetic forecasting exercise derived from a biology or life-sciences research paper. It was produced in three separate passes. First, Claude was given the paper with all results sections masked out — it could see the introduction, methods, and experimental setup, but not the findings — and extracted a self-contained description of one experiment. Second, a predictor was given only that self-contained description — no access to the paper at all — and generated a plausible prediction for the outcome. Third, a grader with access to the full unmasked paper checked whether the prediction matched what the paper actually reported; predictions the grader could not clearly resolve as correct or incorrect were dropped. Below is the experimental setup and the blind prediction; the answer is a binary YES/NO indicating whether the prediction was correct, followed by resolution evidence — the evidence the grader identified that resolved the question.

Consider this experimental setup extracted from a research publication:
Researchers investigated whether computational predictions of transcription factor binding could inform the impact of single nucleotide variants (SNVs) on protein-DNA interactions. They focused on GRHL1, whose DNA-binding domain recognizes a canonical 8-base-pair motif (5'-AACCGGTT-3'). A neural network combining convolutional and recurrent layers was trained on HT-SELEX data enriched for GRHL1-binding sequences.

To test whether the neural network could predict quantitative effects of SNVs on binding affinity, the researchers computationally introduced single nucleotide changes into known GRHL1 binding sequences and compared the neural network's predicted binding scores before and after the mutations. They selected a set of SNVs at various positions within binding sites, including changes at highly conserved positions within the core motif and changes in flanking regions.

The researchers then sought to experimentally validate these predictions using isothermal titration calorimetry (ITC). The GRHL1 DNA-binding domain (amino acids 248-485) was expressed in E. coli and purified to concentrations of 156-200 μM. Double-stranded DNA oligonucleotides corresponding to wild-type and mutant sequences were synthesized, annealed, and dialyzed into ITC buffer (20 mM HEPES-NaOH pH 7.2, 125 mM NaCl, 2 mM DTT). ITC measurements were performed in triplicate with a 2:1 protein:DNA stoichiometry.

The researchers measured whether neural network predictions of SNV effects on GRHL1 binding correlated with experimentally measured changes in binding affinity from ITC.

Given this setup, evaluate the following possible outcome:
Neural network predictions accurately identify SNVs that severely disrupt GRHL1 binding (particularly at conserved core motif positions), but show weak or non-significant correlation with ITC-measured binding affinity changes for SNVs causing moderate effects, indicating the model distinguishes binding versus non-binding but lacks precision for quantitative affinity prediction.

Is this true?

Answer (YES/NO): NO